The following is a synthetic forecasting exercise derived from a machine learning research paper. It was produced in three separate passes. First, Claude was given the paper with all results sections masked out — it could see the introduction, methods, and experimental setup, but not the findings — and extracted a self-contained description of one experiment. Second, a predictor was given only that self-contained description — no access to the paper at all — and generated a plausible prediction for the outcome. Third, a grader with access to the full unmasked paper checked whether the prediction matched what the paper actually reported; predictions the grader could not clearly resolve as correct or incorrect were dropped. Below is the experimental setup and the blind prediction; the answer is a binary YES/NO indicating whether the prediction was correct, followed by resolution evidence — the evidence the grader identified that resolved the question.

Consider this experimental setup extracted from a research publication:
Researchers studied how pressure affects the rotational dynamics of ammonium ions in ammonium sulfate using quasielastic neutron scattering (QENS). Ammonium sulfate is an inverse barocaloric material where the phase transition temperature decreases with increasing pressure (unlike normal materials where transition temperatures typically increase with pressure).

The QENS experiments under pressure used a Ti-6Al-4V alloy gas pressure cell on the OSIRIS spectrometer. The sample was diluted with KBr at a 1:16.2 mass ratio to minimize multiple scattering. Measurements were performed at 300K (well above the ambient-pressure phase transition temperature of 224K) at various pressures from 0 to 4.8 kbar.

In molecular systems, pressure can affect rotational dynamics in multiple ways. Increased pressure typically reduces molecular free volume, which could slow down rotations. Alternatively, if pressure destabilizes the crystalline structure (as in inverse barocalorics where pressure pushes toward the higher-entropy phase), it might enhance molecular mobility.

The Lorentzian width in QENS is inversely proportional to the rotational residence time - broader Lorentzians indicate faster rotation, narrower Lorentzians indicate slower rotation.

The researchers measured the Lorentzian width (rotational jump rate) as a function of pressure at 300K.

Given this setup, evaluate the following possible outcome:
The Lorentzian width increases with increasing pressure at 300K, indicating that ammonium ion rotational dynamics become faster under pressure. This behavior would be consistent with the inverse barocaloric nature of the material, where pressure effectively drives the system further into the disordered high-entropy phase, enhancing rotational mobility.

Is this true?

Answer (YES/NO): NO